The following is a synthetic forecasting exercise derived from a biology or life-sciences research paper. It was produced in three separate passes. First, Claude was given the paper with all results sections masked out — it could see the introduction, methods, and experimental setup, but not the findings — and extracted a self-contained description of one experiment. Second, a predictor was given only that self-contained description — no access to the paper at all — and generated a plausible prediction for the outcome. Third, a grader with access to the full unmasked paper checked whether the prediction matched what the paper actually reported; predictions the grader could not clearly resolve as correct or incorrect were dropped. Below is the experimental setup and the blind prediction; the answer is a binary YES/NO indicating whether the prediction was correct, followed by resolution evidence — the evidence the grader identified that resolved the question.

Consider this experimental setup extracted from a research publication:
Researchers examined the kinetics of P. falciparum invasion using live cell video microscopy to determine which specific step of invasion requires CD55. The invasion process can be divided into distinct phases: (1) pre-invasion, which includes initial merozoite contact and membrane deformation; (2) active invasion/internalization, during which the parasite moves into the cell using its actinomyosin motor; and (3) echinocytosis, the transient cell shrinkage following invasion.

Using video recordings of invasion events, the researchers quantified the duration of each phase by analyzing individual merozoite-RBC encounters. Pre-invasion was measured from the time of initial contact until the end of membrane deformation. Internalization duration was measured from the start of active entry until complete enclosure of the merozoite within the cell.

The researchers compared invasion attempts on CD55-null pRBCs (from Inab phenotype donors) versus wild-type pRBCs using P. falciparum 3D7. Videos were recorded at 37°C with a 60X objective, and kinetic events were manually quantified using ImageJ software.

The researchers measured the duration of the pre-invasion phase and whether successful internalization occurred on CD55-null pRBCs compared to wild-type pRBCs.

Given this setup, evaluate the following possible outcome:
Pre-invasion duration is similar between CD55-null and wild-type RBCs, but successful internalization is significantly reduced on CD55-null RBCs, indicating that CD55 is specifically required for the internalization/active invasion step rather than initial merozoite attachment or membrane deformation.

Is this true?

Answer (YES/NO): YES